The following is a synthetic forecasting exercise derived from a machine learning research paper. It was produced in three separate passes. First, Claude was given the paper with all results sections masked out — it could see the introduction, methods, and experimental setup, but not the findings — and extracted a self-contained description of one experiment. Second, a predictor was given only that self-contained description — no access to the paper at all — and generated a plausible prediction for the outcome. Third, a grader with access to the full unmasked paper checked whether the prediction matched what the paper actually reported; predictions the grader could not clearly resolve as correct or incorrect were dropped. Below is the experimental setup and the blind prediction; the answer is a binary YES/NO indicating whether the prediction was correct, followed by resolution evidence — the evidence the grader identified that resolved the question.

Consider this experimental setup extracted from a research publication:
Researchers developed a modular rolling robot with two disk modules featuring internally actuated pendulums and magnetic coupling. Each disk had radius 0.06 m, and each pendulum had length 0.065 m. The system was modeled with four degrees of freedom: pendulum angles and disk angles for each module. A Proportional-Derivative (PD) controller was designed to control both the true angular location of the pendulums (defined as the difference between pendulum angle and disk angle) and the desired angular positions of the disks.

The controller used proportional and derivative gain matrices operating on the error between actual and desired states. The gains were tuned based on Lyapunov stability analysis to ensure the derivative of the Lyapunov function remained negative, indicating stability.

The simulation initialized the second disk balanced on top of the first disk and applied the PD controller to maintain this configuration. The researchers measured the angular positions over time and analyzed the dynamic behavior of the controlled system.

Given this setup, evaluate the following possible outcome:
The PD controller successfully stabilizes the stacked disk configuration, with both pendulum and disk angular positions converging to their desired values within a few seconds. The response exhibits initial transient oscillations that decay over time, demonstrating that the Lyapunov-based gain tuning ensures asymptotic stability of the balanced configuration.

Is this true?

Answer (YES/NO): NO